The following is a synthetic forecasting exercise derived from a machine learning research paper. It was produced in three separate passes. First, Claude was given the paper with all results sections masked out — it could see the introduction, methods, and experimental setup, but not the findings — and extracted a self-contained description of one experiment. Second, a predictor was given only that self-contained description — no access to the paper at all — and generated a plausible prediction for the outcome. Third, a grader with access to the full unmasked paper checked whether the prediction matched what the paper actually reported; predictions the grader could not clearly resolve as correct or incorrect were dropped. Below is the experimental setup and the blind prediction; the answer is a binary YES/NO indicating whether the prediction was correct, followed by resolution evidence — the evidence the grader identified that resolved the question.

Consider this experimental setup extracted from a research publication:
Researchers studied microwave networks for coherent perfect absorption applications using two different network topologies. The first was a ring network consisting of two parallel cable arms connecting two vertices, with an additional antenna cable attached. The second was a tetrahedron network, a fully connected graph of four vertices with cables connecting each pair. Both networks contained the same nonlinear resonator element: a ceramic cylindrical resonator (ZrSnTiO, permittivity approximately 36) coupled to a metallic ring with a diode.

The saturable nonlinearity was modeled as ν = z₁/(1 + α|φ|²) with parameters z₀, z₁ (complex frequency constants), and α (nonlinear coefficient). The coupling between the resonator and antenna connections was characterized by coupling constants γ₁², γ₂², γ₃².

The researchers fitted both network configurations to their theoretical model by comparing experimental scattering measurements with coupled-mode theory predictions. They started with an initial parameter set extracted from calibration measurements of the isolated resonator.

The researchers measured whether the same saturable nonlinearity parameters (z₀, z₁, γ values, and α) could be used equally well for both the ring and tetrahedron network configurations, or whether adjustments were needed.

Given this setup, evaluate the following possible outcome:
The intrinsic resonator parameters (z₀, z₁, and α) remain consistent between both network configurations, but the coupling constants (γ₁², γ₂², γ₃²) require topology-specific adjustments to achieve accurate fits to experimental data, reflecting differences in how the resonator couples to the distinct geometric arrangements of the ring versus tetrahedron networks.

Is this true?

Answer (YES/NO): NO